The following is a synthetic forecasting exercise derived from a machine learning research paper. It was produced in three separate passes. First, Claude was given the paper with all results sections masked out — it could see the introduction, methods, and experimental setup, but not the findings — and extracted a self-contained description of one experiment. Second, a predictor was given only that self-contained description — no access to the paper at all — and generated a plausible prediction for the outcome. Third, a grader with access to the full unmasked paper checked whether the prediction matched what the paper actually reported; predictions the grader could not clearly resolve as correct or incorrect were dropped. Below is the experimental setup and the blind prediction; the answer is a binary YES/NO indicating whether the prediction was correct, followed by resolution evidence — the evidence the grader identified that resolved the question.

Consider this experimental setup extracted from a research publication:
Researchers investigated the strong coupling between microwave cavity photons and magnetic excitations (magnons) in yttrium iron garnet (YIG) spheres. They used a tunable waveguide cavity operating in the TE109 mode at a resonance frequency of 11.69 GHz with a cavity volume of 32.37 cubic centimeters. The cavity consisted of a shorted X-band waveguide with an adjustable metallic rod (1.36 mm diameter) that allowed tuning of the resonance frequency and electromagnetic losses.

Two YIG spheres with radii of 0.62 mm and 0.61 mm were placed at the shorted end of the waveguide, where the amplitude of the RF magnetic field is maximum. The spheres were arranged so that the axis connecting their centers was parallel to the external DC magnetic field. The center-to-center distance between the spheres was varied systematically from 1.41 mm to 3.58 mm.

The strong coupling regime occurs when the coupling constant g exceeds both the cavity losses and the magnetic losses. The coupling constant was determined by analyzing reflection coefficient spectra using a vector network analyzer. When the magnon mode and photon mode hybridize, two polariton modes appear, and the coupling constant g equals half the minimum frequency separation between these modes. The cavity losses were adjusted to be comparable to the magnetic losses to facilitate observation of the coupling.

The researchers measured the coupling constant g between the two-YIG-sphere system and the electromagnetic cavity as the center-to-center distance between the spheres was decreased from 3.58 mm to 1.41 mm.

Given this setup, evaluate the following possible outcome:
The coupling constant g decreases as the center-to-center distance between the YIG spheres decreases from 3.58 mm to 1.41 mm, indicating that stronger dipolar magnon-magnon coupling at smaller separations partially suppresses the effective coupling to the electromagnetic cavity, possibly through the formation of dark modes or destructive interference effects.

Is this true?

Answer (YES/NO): YES